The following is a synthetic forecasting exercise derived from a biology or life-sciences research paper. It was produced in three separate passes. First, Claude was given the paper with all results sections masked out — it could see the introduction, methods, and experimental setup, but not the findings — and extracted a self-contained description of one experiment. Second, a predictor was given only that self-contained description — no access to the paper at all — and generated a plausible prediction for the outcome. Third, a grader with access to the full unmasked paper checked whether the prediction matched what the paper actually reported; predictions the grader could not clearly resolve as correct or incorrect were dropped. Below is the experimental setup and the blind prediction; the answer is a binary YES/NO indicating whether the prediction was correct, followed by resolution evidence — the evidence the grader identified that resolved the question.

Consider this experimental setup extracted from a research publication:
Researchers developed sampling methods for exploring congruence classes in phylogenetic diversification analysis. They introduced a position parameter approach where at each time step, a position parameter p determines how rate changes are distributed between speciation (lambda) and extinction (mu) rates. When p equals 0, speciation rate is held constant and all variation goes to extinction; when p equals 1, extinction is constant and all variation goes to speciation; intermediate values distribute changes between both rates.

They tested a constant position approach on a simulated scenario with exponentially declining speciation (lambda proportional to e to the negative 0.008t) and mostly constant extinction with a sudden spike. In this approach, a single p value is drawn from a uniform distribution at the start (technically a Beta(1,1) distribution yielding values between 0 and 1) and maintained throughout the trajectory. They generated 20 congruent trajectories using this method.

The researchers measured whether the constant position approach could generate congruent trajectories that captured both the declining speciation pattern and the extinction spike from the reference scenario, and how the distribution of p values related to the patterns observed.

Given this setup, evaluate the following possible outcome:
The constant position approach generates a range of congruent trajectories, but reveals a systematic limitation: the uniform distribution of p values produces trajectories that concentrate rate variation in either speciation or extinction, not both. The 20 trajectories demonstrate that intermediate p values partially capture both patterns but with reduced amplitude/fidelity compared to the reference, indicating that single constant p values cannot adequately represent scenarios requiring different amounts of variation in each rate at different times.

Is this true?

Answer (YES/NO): NO